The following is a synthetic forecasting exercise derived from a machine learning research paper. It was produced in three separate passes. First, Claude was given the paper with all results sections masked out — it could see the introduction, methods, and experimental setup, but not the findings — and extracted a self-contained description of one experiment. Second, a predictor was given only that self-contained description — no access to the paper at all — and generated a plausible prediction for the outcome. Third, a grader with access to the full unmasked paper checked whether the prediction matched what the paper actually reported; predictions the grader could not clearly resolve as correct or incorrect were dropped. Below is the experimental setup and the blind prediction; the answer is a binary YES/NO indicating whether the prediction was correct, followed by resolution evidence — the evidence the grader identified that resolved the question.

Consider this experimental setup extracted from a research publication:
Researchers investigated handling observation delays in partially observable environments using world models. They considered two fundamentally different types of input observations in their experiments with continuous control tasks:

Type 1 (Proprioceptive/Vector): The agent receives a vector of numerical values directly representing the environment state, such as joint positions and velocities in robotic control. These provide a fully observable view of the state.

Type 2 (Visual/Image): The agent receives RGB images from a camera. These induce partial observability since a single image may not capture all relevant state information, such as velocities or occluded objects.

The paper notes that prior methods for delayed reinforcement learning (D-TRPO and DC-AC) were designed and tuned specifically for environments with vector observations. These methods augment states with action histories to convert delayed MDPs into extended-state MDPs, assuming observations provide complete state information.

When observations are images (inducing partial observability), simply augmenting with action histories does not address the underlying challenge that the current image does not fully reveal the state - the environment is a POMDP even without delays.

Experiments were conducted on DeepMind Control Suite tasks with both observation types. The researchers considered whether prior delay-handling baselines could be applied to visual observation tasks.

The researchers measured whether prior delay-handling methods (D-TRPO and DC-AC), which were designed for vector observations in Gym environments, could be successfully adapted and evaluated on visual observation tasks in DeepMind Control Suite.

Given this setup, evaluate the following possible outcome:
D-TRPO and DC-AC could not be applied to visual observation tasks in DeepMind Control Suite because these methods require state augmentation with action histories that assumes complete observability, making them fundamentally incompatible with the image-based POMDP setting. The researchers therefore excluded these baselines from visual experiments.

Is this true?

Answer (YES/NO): NO